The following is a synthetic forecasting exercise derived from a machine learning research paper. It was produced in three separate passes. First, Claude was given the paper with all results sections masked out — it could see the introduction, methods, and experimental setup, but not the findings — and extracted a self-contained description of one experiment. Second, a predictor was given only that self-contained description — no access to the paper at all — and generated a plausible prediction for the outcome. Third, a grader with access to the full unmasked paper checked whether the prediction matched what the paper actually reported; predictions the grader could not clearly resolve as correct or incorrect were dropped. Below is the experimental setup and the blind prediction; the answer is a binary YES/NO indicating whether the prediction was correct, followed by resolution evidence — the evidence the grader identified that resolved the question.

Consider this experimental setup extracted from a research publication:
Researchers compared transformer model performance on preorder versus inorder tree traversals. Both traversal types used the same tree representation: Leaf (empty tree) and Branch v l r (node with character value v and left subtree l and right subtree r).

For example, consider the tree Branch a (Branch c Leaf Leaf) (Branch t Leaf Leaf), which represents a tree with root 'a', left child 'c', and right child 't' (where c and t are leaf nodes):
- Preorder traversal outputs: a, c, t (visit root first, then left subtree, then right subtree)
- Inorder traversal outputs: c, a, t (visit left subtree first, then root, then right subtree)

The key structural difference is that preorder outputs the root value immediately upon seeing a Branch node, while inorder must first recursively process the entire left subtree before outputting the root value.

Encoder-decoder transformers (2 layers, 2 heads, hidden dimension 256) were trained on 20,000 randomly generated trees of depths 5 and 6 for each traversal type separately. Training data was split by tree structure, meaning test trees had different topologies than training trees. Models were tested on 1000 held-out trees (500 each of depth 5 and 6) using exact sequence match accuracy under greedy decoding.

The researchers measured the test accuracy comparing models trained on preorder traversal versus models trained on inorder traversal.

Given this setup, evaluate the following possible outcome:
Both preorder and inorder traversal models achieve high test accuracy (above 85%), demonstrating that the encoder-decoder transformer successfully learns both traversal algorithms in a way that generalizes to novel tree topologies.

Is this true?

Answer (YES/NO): NO